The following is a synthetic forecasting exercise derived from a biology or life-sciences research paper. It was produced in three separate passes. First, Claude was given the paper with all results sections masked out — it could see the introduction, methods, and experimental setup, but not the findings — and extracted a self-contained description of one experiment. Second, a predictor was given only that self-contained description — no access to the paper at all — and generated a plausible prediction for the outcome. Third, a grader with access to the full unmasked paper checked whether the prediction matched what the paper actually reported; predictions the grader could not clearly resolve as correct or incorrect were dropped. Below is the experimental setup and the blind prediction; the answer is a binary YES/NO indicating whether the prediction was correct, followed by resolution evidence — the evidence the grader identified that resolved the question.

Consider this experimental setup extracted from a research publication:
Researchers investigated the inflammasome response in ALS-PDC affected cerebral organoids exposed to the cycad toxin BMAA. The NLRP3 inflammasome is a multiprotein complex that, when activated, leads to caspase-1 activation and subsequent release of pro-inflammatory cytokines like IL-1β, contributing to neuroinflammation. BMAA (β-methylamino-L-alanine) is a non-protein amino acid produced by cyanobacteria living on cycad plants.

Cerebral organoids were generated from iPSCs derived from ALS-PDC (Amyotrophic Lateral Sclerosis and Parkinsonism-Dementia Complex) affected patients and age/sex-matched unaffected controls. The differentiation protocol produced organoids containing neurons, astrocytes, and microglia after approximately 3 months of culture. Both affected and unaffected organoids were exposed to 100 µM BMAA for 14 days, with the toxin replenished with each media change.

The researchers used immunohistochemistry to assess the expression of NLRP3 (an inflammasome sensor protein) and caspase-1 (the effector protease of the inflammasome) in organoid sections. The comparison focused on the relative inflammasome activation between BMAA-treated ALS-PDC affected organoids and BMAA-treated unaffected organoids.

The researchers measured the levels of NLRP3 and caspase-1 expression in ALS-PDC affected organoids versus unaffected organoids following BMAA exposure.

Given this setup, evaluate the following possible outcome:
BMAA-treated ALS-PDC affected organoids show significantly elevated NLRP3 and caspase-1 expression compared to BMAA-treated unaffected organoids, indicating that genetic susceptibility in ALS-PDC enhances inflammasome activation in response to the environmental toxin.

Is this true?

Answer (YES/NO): YES